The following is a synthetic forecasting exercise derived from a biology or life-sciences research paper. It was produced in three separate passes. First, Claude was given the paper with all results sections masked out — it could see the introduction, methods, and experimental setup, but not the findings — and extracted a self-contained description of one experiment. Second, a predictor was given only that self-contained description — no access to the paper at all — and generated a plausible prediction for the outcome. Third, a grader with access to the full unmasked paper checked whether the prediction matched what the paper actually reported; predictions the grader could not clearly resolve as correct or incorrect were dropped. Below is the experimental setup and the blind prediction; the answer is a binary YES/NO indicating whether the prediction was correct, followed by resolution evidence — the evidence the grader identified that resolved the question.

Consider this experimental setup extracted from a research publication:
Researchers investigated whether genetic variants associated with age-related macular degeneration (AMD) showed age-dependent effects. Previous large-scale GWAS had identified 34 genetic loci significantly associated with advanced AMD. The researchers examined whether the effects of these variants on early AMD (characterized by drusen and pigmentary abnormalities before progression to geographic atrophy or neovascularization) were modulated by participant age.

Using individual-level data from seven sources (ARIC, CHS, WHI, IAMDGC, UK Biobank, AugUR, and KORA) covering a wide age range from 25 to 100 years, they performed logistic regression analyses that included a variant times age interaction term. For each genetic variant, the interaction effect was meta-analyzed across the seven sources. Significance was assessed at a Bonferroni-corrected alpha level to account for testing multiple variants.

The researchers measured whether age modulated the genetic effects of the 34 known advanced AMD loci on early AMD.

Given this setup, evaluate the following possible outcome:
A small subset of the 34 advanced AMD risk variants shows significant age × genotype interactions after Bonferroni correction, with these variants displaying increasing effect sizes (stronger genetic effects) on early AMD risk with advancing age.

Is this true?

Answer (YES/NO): NO